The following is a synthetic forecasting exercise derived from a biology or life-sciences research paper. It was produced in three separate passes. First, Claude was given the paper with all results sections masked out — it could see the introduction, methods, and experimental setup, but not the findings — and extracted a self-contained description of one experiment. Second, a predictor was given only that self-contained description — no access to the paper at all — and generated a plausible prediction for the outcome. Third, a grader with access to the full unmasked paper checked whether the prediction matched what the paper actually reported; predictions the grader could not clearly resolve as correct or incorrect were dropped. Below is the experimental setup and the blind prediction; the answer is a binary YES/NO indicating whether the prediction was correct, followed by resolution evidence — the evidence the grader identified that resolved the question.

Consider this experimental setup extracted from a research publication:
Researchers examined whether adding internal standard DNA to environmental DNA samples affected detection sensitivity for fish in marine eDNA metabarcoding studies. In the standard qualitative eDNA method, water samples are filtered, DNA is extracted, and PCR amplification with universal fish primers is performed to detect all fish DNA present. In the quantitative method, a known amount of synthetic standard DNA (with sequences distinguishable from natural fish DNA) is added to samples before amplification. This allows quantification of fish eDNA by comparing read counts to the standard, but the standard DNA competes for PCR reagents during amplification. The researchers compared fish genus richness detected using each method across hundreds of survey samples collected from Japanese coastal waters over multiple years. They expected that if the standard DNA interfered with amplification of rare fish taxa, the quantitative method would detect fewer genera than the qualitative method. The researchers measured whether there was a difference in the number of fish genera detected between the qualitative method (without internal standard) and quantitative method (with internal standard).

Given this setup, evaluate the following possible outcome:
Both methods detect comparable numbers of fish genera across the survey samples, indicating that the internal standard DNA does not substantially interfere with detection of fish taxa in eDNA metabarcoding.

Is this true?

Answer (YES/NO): NO